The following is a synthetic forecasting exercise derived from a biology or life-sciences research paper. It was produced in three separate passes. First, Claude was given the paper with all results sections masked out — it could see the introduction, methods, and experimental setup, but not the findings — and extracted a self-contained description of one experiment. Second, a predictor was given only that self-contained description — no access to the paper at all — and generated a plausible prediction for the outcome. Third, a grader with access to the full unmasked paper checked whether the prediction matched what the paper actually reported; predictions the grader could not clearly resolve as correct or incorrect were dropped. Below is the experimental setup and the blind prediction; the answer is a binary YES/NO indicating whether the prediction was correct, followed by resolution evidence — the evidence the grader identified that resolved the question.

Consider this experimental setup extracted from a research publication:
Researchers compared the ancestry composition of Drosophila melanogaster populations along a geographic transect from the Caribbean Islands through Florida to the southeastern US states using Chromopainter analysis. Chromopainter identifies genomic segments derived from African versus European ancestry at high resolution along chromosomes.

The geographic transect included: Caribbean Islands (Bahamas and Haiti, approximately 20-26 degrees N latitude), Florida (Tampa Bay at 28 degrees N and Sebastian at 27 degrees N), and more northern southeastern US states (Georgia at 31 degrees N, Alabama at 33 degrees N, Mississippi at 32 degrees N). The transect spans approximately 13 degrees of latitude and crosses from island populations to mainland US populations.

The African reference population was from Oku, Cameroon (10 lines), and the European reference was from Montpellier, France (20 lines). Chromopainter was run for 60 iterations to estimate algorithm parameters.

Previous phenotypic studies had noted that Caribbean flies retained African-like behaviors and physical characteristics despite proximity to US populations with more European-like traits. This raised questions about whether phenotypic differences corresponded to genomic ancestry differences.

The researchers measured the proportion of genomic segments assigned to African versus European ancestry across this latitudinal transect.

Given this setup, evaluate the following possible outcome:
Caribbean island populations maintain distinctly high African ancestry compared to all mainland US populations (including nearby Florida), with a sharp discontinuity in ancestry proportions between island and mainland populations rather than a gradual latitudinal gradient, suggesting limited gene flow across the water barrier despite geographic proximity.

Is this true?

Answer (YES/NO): NO